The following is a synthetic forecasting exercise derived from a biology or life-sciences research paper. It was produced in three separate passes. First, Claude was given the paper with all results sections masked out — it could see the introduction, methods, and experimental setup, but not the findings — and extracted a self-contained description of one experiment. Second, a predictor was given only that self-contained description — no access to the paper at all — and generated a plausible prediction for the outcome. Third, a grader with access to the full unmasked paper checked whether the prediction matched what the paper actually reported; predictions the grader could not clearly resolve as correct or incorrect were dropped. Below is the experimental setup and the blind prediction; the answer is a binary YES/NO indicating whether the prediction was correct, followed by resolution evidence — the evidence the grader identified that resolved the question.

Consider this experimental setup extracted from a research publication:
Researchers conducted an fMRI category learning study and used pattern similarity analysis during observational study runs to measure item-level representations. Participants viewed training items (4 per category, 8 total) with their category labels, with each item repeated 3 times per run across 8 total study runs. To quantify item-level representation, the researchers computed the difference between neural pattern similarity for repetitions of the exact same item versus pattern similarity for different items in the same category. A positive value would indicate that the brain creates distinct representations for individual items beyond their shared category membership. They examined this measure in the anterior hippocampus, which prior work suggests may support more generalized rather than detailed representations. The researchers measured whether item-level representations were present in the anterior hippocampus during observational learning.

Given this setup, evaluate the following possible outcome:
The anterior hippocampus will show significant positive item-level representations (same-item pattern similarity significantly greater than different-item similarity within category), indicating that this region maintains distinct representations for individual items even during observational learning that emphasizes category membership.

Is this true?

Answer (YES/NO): NO